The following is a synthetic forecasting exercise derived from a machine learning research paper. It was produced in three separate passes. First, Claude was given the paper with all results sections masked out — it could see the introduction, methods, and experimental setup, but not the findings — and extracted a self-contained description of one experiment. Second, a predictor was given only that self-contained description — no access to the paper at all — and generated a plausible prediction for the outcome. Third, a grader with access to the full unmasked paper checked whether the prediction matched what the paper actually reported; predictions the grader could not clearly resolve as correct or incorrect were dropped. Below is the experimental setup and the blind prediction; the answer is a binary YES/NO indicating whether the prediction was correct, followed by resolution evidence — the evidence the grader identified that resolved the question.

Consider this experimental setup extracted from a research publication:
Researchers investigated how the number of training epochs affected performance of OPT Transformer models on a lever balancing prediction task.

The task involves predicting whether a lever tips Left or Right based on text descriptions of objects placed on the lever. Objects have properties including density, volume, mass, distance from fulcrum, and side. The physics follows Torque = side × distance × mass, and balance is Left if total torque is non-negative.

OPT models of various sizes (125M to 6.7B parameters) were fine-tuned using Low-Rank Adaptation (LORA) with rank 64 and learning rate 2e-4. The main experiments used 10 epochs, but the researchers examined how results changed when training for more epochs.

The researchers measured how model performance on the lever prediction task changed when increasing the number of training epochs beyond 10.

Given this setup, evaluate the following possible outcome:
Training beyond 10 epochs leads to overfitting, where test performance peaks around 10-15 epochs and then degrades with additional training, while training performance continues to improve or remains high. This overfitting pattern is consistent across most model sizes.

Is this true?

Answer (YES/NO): NO